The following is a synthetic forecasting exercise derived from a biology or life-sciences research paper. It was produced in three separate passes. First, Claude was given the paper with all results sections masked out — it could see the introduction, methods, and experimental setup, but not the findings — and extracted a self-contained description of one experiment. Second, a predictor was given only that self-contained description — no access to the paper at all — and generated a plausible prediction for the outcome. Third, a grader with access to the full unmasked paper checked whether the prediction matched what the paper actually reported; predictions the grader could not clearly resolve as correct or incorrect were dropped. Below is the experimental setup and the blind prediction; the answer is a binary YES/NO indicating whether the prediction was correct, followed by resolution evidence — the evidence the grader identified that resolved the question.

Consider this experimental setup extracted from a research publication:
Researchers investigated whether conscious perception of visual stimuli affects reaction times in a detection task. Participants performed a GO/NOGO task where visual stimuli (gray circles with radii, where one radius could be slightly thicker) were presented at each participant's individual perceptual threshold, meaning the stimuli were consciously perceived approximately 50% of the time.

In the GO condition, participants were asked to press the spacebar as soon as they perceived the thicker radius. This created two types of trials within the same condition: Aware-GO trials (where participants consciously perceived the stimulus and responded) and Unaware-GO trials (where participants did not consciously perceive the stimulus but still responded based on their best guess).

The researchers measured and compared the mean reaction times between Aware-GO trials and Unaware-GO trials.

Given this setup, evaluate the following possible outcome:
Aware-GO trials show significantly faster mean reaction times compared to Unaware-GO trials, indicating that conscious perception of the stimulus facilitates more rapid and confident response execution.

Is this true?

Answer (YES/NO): NO